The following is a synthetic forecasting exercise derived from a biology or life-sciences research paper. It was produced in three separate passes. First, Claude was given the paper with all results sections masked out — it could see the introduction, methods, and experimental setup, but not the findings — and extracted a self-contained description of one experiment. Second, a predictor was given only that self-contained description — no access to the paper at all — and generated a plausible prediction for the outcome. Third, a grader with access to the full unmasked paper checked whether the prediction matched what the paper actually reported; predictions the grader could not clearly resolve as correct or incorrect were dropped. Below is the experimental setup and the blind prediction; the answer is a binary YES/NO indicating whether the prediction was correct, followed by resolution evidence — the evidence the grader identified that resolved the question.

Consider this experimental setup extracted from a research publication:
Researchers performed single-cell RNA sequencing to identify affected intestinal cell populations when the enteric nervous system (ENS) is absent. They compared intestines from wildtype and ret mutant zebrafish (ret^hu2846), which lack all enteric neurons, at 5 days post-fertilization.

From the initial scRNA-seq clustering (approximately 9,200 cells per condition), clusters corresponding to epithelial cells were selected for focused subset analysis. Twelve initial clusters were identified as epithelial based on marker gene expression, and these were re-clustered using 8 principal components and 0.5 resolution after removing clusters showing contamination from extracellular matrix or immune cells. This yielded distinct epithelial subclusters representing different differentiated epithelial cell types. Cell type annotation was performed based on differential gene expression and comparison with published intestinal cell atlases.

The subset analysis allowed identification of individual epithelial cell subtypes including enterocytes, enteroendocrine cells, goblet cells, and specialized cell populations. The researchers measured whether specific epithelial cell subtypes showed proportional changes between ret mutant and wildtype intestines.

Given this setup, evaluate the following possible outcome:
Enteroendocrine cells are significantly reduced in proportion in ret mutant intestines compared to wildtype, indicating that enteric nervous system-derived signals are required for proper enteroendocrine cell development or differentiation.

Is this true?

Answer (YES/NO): NO